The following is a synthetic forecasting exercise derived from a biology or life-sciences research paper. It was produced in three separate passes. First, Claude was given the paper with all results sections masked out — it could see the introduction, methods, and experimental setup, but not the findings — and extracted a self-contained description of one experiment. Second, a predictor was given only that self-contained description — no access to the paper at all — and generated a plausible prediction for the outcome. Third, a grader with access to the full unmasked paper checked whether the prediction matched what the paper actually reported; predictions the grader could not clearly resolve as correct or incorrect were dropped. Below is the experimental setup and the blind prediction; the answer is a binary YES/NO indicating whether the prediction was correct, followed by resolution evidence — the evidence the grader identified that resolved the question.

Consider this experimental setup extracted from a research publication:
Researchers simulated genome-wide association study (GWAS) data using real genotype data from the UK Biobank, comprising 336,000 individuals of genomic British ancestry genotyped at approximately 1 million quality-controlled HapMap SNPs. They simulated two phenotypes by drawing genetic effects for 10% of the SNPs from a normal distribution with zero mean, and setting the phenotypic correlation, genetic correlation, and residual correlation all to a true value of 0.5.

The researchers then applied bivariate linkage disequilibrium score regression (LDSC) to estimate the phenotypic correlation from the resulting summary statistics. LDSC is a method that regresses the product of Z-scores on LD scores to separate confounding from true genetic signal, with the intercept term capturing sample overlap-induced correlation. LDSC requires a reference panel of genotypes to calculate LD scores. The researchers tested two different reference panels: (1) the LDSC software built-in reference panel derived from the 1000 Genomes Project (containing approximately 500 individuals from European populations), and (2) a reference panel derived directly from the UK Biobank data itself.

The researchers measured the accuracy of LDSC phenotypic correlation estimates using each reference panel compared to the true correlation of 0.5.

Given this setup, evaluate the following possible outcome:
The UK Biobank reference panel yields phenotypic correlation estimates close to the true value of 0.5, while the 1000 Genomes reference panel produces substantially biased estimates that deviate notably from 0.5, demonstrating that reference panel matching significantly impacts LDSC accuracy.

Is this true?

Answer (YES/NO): YES